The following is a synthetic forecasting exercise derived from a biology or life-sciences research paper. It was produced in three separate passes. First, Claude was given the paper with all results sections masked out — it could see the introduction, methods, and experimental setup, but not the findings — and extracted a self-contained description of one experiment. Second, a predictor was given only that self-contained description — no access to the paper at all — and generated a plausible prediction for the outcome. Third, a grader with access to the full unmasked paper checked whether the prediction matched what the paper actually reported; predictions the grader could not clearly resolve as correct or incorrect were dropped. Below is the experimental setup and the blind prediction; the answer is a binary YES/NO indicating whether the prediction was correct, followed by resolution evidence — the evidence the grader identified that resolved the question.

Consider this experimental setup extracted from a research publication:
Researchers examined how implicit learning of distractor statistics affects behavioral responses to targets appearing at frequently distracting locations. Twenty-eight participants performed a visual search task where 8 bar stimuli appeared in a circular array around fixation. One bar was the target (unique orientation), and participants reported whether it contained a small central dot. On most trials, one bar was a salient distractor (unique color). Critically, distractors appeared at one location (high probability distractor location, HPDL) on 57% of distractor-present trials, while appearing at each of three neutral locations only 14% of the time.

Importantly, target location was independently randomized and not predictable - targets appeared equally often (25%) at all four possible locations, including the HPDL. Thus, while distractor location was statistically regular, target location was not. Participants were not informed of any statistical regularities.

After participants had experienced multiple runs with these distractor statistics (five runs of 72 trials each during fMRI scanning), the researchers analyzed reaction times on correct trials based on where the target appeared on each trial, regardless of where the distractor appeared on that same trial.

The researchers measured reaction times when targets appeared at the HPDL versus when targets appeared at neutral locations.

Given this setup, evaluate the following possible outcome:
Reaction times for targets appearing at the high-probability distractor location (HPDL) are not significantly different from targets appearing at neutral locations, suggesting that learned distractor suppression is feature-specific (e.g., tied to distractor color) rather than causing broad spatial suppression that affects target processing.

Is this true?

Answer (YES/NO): NO